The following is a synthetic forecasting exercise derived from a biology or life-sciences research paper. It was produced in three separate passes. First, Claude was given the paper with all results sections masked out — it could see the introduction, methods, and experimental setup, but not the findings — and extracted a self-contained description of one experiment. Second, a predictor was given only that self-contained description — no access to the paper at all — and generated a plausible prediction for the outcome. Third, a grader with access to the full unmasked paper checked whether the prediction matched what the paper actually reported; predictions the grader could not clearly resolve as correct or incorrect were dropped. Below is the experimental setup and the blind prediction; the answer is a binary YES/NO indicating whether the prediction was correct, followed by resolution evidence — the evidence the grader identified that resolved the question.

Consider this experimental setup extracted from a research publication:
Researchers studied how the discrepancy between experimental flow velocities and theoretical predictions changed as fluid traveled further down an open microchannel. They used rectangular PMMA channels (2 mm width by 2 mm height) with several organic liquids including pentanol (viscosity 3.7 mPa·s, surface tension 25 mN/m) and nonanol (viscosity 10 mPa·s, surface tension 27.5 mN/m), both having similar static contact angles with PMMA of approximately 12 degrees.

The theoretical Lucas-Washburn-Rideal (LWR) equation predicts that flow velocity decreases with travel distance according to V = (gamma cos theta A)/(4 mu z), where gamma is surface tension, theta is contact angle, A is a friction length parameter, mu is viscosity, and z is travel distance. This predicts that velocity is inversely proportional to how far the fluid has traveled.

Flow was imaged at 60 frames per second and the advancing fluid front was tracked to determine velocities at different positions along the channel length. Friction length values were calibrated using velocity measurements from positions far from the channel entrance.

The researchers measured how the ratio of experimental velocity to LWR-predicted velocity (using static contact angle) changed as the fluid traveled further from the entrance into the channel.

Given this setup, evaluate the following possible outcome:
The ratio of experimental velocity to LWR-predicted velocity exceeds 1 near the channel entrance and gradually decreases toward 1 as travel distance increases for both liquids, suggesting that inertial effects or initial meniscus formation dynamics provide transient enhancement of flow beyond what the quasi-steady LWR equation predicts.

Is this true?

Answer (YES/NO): NO